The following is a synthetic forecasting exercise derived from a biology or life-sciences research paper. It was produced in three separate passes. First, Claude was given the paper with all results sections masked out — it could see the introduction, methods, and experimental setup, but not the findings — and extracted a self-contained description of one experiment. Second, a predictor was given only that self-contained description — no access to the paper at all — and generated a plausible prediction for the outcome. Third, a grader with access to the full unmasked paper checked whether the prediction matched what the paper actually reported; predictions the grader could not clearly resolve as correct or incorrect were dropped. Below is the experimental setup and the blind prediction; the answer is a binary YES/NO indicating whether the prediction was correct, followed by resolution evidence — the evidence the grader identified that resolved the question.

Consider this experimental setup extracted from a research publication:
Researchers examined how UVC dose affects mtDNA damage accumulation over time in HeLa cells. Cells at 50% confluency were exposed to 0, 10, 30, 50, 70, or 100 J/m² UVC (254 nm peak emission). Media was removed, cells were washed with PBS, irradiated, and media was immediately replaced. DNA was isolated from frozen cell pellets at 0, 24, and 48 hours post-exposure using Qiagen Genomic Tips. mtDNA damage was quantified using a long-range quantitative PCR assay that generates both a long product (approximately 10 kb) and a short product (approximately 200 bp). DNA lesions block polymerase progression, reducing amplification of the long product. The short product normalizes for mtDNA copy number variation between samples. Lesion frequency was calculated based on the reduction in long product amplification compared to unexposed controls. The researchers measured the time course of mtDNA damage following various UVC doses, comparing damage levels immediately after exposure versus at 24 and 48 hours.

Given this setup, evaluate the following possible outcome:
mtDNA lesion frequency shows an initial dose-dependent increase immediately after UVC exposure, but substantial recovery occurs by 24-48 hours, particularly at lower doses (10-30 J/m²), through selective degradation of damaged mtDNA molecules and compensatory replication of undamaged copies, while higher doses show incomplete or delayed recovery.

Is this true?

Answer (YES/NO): YES